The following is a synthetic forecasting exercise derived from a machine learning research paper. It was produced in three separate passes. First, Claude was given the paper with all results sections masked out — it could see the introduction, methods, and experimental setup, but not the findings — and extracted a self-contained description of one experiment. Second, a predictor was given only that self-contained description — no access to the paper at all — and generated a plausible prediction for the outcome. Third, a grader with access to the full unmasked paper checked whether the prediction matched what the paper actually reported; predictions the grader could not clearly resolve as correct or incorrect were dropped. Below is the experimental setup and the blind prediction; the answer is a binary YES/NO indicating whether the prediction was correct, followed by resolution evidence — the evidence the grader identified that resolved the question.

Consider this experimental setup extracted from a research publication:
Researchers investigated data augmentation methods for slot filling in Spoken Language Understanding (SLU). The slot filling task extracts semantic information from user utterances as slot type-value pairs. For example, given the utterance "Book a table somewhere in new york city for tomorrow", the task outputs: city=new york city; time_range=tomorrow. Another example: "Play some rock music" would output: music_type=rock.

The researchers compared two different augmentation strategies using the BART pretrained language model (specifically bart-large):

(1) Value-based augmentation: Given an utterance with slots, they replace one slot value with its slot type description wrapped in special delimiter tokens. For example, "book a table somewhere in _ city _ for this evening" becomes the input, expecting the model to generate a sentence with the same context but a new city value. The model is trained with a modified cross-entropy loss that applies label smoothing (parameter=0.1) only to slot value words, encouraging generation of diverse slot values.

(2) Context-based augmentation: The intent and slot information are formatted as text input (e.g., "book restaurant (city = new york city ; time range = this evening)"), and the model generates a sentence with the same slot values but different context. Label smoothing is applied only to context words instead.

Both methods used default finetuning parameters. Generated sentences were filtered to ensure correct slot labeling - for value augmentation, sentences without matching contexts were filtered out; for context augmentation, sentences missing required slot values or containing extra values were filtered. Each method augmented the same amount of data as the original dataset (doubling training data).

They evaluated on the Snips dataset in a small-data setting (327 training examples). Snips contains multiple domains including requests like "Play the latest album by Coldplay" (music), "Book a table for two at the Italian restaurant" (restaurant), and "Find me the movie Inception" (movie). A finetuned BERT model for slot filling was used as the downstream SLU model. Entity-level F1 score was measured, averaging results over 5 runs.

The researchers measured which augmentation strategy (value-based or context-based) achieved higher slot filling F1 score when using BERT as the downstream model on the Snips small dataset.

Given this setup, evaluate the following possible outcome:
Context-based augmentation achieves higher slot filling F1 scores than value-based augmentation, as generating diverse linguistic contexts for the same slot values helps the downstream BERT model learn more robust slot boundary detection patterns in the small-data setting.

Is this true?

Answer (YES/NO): NO